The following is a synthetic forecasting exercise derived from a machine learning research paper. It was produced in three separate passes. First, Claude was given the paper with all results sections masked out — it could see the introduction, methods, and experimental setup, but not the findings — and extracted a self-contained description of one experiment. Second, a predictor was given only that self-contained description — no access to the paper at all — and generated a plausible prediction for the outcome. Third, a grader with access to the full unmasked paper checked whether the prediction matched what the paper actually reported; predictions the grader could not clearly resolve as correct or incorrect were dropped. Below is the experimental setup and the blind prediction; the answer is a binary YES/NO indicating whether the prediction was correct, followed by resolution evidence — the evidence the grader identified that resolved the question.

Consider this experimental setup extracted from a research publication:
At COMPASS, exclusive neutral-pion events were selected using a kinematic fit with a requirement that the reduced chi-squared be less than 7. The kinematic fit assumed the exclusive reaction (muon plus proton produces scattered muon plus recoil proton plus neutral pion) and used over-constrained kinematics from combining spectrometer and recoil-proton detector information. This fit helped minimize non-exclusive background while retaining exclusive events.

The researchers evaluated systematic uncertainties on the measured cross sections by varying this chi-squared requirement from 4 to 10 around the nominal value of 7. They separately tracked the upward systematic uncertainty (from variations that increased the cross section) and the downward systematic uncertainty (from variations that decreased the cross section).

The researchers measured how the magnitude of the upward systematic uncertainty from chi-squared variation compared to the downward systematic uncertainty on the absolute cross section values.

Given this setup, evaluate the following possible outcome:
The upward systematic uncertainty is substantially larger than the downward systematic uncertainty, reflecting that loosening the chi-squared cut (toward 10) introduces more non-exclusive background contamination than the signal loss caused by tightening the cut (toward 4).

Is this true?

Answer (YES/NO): NO